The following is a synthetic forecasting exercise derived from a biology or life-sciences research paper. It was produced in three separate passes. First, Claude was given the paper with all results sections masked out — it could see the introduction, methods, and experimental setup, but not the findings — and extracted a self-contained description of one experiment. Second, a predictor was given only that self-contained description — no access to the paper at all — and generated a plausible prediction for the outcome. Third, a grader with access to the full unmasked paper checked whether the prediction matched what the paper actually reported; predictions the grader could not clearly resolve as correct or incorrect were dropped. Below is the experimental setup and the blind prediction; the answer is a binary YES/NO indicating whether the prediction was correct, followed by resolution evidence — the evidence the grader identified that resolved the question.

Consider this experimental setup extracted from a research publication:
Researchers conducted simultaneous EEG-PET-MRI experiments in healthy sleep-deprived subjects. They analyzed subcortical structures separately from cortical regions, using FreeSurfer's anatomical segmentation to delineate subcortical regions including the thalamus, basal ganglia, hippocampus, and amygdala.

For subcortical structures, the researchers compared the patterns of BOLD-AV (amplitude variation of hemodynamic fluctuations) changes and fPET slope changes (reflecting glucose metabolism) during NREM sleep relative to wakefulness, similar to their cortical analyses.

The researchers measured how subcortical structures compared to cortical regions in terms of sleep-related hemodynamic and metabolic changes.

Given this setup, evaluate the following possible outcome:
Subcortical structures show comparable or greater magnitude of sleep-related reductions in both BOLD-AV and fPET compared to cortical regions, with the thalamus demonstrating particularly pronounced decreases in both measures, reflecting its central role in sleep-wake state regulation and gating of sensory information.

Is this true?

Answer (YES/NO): NO